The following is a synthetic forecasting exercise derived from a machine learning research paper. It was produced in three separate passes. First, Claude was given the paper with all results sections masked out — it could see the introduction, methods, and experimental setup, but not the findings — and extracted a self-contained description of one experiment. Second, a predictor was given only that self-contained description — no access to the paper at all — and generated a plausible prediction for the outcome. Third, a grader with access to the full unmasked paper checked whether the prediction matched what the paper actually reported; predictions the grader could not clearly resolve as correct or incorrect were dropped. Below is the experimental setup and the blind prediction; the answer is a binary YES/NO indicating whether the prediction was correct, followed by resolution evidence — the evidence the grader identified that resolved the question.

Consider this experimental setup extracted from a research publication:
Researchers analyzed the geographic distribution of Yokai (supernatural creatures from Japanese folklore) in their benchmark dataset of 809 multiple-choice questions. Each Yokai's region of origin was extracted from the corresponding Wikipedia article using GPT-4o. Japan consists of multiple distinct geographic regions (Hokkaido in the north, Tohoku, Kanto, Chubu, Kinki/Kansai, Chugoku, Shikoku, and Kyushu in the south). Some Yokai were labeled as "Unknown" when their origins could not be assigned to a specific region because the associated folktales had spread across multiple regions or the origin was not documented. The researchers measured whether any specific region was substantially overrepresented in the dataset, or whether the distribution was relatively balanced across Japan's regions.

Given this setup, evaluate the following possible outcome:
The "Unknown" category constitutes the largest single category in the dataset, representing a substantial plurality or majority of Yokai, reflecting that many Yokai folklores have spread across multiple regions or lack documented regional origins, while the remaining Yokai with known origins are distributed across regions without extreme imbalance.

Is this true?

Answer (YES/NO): NO